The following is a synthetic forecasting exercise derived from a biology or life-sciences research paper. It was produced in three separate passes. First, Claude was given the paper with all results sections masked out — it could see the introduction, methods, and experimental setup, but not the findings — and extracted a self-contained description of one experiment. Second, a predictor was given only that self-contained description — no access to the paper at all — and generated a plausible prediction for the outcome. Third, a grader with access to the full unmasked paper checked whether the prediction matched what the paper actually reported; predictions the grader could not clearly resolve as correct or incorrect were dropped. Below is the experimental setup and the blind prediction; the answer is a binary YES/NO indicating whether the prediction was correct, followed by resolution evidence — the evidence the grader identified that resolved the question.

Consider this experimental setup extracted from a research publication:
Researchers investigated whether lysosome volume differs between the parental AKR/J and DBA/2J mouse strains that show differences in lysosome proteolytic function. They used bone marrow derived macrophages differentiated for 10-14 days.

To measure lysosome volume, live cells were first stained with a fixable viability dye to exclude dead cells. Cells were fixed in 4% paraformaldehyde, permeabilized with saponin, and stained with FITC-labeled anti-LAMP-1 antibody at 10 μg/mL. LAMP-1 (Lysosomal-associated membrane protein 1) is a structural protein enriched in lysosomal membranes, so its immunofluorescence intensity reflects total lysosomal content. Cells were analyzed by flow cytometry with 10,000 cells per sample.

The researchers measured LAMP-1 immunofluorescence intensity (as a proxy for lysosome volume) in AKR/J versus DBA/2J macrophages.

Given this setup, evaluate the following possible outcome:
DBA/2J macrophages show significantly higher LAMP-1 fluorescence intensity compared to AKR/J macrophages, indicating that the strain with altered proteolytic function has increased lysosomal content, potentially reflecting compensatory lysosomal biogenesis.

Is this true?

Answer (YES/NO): NO